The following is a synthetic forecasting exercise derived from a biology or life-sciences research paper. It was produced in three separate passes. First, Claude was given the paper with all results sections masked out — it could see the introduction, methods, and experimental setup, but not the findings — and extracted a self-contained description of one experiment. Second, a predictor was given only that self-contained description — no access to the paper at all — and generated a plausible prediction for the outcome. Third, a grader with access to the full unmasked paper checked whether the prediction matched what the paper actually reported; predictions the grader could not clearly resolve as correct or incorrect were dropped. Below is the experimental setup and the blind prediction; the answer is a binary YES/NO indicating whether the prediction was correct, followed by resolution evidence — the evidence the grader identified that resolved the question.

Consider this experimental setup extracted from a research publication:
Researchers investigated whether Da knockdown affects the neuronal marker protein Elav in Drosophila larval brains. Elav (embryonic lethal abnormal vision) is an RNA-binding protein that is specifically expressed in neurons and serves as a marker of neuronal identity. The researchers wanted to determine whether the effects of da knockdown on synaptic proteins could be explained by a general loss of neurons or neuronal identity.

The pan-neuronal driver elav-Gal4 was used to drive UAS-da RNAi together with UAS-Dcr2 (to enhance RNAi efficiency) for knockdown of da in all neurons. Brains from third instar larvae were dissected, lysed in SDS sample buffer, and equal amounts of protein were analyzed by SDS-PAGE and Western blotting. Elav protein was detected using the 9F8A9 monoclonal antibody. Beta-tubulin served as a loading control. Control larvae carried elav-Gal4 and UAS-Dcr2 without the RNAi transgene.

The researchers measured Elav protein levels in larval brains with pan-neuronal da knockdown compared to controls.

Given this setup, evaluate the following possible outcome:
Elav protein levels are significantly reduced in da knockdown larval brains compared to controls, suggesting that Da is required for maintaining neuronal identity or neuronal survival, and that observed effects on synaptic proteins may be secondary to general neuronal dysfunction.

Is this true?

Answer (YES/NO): NO